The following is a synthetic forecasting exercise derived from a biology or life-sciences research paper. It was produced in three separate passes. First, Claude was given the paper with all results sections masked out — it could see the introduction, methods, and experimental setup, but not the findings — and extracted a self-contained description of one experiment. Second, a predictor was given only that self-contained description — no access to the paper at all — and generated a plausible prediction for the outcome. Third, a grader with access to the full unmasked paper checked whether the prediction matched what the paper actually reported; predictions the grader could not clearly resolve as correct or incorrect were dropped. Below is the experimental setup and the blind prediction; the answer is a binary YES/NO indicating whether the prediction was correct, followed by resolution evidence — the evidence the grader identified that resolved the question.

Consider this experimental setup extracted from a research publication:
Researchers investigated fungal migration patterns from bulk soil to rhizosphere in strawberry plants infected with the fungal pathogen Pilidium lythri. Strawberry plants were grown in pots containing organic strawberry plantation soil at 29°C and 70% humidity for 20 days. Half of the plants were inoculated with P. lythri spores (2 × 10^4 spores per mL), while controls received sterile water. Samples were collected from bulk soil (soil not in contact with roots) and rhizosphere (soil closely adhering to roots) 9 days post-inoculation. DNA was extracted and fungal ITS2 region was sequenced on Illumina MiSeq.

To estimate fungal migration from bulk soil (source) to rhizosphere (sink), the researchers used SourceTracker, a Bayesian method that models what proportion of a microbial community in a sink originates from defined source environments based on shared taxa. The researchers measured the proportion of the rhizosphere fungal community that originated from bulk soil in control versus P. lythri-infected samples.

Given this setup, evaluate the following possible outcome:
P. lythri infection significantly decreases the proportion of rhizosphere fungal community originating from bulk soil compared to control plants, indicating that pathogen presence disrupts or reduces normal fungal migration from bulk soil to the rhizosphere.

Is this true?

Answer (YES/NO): NO